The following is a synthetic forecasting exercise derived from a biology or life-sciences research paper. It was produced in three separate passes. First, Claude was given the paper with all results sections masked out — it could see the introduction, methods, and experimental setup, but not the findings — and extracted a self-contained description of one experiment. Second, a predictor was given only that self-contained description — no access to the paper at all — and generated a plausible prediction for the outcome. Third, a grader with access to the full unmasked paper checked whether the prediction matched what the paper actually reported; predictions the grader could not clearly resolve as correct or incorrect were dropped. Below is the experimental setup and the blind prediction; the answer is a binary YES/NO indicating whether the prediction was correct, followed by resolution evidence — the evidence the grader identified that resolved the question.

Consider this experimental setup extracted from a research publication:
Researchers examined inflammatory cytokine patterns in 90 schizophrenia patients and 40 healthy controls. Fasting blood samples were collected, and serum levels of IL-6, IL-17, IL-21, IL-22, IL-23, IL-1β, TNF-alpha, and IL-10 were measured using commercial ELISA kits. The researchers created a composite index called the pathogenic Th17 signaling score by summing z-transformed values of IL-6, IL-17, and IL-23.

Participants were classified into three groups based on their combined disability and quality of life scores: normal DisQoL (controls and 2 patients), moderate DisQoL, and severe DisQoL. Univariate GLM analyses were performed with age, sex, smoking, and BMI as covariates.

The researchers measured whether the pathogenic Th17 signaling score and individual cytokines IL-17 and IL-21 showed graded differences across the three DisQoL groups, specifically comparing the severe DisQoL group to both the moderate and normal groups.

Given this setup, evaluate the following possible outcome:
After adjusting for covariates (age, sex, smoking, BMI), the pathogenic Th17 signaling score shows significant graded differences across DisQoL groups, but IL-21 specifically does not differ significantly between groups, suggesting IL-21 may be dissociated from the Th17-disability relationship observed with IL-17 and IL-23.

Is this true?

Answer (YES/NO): NO